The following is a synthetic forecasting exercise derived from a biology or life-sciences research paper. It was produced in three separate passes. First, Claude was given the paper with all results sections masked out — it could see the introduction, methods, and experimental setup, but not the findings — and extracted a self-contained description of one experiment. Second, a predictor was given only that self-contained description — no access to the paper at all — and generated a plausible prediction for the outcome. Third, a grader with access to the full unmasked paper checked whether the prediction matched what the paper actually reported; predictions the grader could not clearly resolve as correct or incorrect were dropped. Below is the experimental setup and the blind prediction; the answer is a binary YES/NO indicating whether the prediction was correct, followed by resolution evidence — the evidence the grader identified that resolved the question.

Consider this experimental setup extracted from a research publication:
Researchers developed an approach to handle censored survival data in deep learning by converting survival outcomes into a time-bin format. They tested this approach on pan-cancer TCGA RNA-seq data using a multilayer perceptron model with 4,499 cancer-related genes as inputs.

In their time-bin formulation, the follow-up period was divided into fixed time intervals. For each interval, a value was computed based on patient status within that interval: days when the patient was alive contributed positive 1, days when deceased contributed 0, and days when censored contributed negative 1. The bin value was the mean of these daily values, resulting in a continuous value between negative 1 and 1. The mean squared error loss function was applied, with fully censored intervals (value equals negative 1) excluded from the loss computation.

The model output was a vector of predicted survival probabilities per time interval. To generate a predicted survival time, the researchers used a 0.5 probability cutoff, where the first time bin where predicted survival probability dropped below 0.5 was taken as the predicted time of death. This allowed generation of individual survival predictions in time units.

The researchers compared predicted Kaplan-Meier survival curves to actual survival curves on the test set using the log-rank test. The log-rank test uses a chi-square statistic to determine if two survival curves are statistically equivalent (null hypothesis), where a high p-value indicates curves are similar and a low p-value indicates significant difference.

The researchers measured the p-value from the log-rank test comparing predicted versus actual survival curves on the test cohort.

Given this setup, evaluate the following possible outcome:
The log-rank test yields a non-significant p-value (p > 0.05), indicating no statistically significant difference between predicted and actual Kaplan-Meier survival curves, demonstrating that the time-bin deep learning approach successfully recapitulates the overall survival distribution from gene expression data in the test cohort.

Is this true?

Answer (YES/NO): YES